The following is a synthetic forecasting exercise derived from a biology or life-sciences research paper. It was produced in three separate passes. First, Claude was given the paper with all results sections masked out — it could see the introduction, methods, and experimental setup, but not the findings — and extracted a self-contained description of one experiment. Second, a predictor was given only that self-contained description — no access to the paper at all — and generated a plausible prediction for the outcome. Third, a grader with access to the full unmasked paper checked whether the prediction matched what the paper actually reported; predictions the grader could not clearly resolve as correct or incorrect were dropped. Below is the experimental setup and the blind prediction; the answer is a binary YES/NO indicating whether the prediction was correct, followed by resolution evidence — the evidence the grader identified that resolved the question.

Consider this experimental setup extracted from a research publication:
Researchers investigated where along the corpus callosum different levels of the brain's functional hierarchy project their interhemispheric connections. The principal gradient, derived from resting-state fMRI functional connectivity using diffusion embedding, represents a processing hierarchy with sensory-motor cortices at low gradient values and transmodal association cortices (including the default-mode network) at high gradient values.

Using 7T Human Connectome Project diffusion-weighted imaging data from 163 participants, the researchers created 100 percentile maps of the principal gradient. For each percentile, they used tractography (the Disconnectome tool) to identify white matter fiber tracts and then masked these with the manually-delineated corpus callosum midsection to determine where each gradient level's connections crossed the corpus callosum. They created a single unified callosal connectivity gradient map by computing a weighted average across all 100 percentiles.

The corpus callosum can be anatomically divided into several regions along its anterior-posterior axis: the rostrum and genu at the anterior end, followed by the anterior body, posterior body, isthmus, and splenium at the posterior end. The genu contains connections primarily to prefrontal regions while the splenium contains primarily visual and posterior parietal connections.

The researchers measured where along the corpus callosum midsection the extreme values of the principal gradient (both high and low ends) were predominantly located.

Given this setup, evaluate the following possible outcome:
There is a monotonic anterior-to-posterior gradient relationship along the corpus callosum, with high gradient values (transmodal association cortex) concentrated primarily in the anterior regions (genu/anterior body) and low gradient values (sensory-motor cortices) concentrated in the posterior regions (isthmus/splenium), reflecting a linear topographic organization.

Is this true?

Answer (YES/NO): NO